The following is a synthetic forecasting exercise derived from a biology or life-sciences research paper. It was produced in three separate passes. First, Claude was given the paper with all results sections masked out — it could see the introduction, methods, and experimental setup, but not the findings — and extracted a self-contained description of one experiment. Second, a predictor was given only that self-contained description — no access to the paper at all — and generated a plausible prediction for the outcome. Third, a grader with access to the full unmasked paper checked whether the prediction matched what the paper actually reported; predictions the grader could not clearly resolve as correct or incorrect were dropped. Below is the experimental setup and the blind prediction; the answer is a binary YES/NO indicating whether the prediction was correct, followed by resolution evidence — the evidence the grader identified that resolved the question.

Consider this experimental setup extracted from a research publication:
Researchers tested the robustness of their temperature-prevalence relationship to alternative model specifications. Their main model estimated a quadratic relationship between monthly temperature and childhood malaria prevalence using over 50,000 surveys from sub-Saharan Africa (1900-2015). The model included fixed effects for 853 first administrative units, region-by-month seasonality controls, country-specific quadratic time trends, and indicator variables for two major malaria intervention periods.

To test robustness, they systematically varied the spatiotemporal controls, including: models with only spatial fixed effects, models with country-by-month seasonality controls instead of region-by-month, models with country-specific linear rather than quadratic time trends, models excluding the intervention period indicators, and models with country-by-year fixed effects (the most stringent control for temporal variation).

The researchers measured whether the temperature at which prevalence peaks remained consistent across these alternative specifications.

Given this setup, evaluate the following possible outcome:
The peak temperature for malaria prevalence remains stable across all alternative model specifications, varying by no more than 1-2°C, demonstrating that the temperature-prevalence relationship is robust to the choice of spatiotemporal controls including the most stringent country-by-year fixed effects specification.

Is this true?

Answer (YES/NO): NO